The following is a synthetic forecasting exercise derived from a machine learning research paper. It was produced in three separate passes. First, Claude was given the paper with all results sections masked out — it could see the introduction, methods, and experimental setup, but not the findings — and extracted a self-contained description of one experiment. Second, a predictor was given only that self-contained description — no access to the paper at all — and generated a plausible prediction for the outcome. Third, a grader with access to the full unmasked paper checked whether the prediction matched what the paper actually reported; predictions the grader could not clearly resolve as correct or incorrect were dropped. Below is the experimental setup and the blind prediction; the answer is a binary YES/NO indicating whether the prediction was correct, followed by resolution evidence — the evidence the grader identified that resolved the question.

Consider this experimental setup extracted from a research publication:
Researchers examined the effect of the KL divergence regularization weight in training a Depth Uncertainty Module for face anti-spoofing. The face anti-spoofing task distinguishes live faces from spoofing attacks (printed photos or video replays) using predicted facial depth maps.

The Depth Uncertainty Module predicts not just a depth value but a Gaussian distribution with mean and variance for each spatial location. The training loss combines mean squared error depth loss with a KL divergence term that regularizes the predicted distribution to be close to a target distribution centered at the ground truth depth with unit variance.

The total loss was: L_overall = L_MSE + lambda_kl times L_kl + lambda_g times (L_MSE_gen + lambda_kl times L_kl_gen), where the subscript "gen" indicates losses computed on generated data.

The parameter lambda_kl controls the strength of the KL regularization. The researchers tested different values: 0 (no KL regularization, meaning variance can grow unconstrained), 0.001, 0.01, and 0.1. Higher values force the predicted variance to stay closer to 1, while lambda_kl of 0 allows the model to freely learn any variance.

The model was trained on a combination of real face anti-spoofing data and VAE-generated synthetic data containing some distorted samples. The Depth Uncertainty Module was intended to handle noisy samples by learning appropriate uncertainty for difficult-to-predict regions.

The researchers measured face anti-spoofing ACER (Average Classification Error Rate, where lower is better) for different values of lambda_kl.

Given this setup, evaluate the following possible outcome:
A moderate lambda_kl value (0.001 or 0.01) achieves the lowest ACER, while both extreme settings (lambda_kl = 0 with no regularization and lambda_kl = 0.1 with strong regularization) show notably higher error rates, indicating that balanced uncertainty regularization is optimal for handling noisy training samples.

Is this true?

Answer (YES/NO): NO